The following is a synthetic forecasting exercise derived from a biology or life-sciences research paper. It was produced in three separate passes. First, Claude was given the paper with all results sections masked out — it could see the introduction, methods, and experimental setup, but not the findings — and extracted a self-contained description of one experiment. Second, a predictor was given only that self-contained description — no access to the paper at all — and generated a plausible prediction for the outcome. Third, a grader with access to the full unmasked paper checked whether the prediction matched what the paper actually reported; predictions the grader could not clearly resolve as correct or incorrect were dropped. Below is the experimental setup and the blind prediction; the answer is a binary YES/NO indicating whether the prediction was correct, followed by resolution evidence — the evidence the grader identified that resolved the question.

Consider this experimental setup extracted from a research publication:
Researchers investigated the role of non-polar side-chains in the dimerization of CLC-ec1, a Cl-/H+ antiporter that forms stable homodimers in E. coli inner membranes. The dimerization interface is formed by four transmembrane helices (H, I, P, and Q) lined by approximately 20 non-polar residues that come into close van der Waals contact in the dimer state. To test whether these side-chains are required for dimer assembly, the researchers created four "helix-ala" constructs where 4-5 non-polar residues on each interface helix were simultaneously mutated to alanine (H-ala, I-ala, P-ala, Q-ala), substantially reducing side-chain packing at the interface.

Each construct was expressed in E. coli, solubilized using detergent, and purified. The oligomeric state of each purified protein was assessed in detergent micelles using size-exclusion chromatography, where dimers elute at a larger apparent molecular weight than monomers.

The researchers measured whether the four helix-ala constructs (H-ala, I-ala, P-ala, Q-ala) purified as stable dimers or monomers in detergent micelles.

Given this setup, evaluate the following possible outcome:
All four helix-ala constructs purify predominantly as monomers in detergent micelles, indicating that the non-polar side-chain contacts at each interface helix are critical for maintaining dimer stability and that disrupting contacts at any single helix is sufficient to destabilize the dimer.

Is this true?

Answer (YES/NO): NO